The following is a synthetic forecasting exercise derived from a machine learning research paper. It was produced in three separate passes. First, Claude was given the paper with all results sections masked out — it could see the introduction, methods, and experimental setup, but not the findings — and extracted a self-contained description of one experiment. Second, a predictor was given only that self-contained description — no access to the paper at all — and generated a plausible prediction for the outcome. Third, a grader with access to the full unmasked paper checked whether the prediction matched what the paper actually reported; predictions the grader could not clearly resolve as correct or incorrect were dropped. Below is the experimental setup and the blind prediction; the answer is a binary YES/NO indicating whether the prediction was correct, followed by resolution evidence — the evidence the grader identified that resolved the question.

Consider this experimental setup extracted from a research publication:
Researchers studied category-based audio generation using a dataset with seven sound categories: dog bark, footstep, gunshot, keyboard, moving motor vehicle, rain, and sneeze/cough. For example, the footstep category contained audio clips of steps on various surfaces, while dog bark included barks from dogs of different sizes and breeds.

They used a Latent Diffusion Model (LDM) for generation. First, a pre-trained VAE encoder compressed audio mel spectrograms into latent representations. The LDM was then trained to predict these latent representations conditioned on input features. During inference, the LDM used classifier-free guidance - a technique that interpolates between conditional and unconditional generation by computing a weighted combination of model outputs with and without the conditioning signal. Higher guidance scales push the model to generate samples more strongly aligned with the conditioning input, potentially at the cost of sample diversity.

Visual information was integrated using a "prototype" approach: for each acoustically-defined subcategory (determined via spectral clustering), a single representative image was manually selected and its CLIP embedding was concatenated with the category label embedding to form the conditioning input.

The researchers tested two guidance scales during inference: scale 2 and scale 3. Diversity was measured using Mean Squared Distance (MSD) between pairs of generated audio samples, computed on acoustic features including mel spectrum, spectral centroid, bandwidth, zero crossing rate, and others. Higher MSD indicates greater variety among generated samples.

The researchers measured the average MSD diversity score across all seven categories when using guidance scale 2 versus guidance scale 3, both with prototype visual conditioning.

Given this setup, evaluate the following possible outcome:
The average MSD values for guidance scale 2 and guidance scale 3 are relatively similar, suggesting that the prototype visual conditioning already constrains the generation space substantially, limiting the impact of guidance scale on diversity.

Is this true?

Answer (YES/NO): NO